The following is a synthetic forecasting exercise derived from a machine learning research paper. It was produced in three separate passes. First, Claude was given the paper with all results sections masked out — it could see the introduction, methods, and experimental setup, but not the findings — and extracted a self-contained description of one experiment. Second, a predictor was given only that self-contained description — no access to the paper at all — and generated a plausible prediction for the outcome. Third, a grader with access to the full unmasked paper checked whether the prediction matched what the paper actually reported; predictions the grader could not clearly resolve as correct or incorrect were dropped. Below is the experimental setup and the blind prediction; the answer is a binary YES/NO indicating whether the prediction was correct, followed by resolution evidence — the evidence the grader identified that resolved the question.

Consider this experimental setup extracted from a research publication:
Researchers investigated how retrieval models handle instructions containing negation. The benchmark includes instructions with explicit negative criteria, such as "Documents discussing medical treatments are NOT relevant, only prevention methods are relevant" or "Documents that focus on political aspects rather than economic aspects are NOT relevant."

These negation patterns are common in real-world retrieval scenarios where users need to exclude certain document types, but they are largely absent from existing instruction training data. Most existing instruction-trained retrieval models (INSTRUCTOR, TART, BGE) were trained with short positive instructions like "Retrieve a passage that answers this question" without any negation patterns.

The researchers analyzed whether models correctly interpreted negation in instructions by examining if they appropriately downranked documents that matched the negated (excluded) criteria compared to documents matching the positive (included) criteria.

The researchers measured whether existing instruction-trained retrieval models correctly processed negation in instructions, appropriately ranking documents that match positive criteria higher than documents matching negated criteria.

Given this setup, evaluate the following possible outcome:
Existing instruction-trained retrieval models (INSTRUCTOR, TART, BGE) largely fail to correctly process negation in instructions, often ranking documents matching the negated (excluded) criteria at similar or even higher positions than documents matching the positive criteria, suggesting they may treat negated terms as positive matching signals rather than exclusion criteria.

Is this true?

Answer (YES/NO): YES